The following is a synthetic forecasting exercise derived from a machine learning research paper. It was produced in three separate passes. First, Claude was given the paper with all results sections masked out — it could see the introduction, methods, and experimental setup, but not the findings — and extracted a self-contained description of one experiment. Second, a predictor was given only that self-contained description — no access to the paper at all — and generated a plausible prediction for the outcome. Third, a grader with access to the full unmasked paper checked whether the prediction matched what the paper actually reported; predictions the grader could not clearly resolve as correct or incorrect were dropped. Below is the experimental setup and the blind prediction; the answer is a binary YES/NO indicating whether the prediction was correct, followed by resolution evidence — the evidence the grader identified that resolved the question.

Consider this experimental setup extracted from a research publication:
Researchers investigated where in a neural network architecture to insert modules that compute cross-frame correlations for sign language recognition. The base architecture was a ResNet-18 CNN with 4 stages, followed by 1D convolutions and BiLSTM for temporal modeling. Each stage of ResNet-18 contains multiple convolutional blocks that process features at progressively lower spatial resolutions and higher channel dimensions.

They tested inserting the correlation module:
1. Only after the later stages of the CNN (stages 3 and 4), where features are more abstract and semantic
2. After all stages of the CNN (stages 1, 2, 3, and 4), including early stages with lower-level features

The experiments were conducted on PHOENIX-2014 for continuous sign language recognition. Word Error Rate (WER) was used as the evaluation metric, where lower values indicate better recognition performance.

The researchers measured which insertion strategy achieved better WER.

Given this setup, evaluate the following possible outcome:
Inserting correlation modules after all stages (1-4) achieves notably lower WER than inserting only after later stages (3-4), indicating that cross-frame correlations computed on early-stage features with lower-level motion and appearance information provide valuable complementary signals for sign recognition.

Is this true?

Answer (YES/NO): NO